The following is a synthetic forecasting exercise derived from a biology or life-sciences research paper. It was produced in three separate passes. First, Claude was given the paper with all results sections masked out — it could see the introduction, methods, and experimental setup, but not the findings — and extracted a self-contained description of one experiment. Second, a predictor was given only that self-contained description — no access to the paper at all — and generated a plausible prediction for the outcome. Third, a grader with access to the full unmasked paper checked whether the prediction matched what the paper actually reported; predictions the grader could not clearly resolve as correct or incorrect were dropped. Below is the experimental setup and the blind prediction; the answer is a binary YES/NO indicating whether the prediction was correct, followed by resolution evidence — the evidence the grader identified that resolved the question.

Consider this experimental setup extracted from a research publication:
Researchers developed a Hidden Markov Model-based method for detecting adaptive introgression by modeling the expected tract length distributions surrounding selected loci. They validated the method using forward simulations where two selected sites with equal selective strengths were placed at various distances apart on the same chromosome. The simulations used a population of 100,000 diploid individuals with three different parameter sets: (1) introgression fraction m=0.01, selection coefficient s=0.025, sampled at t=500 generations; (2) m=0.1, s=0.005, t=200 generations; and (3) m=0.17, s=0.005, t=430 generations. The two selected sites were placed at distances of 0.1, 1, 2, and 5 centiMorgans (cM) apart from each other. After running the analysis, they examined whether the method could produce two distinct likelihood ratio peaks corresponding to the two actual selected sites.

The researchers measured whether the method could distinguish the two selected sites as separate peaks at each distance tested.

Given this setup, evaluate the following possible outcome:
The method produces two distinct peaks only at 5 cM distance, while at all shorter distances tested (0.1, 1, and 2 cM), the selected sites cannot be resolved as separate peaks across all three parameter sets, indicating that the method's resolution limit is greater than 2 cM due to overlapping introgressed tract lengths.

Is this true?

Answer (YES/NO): NO